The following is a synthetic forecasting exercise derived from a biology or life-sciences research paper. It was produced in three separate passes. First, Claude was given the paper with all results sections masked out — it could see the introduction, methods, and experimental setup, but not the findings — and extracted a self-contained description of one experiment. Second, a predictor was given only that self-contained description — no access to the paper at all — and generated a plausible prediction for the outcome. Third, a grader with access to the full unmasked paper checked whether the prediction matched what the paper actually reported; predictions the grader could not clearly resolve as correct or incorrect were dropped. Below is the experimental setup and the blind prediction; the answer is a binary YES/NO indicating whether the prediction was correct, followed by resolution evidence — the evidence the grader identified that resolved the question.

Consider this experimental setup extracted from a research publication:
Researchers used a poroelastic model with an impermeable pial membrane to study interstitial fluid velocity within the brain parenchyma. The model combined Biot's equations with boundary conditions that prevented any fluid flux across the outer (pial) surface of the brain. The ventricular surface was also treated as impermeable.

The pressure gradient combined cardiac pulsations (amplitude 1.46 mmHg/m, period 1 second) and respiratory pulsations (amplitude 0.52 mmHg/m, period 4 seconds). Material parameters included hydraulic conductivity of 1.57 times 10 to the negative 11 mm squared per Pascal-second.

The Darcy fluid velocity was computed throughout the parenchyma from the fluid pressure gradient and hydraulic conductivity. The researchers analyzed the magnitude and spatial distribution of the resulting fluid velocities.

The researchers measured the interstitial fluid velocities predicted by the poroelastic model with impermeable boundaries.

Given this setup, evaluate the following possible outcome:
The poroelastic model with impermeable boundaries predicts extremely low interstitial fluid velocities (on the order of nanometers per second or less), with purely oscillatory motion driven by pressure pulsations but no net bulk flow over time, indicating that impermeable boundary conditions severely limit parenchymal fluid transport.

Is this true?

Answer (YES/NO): NO